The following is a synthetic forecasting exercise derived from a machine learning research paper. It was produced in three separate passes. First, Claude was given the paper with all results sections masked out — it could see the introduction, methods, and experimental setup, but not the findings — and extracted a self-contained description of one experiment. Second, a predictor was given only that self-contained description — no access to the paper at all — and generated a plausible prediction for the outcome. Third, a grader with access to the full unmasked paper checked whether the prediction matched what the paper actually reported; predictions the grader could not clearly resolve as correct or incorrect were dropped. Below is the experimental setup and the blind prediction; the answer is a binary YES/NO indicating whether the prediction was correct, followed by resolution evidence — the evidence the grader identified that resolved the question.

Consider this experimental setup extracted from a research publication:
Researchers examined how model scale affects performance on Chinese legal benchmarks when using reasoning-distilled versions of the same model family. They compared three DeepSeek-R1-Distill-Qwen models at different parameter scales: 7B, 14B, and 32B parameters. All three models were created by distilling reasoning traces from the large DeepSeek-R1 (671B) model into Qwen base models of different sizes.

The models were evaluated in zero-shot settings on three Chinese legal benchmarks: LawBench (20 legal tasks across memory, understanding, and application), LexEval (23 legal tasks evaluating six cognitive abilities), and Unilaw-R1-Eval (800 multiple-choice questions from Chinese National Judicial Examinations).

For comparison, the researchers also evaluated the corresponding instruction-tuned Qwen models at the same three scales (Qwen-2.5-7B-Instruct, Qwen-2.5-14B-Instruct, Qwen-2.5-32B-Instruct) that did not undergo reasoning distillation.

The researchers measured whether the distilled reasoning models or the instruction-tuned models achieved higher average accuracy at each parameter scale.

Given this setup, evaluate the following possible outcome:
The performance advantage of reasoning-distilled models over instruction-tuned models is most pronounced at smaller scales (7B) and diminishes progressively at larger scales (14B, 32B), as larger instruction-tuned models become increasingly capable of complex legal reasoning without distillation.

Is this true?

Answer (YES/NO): NO